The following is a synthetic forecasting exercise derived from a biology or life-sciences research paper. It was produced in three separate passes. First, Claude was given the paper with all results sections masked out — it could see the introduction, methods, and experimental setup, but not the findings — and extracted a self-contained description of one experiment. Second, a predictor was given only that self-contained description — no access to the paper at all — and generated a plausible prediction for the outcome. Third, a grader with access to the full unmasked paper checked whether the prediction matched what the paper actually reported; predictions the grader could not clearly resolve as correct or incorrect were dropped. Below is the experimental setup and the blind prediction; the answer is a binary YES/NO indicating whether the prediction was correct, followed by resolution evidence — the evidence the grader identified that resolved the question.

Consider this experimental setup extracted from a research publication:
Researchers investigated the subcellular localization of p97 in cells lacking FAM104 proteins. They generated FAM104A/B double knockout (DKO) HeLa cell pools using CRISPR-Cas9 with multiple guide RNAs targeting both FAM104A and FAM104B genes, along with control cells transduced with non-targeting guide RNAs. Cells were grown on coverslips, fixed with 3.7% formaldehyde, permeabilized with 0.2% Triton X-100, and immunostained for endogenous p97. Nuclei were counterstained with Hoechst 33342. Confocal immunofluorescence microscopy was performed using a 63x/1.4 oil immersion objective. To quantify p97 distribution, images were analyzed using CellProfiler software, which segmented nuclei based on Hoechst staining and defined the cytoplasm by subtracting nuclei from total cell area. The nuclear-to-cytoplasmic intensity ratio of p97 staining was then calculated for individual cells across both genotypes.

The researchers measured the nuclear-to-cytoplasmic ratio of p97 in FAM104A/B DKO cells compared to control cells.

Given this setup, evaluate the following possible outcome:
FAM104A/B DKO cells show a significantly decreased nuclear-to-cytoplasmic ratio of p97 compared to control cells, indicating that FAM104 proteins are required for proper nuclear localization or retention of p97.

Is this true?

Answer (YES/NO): YES